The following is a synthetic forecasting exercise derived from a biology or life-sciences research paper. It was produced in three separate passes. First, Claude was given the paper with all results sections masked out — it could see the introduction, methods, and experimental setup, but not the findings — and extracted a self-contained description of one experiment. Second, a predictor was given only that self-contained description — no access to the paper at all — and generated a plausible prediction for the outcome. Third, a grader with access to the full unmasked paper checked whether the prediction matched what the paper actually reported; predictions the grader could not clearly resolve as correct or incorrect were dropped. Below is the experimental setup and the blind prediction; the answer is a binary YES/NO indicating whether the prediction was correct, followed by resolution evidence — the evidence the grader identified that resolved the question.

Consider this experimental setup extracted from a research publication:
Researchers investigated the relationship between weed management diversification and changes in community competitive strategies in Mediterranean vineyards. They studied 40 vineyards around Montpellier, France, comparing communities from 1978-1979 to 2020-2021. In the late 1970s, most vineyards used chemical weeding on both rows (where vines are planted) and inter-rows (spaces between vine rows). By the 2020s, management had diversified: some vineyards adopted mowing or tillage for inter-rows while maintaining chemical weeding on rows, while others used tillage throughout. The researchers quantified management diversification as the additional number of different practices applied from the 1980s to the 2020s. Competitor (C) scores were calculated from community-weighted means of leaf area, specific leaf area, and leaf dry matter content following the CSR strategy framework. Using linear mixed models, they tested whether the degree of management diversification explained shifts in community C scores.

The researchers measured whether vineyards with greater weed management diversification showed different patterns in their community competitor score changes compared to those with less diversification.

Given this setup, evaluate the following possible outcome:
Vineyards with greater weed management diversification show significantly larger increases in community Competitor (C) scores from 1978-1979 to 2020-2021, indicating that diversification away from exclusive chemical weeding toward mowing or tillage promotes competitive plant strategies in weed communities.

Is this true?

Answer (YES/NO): NO